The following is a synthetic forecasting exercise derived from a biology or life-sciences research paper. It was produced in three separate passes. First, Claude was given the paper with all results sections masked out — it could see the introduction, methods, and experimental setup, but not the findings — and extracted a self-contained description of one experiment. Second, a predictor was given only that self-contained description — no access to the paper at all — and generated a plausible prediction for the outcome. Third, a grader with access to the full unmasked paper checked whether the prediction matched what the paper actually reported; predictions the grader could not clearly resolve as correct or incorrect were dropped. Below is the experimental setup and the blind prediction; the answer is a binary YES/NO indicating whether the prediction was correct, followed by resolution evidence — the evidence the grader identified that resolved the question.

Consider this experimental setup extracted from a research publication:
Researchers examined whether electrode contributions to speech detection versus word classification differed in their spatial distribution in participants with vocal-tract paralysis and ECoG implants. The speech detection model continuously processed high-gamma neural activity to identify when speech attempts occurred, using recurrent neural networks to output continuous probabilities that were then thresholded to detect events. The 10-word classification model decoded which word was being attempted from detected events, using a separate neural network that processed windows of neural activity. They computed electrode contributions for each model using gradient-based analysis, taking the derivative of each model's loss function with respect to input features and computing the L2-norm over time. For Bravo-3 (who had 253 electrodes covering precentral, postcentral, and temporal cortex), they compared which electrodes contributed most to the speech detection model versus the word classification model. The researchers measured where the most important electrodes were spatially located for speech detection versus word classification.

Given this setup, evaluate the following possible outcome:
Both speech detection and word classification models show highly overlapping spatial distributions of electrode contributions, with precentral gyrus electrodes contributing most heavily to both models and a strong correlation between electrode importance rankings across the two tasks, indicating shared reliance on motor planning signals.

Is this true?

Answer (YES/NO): NO